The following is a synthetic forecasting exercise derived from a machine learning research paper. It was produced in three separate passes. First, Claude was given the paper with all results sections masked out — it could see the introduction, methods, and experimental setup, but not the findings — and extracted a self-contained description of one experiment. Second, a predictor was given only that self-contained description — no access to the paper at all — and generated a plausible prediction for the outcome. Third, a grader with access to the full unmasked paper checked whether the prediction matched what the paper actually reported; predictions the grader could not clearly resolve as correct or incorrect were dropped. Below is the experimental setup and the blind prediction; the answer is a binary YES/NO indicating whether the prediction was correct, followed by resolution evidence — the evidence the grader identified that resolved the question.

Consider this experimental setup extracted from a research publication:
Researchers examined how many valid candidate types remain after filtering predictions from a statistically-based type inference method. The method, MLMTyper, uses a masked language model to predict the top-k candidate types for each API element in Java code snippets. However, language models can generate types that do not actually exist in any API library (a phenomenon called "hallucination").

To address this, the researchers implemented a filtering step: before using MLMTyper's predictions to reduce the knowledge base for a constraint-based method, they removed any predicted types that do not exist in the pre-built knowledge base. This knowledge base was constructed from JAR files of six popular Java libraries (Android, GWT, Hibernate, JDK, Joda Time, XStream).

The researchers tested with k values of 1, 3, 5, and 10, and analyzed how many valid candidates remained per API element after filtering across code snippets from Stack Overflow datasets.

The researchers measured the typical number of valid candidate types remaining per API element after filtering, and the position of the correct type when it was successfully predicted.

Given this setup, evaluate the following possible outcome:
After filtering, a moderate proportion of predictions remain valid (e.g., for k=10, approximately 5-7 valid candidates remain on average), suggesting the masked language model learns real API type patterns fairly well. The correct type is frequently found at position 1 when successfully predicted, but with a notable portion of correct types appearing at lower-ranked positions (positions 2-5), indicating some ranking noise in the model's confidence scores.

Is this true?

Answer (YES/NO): NO